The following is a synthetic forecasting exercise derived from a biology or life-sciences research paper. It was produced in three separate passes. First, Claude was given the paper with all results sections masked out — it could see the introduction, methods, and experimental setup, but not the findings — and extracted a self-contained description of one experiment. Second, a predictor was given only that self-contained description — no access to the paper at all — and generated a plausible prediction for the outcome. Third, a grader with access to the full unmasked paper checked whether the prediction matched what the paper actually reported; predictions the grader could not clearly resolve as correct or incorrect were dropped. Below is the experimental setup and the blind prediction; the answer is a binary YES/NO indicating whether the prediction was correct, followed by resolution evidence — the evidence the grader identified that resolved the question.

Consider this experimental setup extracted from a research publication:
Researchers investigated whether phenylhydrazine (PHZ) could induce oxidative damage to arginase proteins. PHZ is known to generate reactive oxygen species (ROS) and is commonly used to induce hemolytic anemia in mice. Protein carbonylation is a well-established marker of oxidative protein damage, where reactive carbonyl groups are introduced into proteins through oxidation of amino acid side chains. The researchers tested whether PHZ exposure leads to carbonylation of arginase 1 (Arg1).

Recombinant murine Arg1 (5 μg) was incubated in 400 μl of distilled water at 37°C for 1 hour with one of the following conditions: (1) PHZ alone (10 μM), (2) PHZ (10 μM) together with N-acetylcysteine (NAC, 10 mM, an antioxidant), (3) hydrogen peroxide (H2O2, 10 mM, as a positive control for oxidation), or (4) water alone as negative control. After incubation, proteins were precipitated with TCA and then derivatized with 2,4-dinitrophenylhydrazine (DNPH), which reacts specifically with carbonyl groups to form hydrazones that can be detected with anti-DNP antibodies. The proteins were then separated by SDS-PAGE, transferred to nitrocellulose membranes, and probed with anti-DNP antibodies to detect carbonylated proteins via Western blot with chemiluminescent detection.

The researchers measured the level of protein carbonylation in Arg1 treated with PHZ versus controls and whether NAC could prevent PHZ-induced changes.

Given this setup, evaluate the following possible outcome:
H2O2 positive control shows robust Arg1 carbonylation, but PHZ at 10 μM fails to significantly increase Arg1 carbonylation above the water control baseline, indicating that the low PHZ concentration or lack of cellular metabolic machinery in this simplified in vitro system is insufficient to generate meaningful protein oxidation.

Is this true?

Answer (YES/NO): NO